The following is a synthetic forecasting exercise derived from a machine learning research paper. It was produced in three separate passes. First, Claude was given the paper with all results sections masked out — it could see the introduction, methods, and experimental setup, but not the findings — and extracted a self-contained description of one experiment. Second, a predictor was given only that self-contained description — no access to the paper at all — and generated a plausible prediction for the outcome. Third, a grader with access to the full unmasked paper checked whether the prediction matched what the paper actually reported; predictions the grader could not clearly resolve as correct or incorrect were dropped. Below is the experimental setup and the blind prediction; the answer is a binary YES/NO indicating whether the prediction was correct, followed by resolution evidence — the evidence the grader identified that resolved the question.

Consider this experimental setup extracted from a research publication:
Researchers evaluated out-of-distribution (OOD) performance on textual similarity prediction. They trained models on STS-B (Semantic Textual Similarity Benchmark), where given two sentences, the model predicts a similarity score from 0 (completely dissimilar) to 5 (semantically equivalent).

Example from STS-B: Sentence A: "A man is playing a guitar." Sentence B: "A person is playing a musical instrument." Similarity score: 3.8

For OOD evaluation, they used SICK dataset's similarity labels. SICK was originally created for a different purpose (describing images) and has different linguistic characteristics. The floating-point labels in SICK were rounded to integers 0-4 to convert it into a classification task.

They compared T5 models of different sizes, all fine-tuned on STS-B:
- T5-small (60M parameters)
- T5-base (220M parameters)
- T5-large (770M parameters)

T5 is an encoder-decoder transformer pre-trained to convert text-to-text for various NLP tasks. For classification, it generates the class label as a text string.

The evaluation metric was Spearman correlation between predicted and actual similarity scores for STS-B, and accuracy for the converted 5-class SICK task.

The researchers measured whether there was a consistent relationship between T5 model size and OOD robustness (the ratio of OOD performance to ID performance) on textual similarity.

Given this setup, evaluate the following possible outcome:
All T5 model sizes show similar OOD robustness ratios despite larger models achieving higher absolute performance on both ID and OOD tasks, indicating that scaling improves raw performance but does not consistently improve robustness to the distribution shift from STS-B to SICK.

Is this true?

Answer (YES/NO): YES